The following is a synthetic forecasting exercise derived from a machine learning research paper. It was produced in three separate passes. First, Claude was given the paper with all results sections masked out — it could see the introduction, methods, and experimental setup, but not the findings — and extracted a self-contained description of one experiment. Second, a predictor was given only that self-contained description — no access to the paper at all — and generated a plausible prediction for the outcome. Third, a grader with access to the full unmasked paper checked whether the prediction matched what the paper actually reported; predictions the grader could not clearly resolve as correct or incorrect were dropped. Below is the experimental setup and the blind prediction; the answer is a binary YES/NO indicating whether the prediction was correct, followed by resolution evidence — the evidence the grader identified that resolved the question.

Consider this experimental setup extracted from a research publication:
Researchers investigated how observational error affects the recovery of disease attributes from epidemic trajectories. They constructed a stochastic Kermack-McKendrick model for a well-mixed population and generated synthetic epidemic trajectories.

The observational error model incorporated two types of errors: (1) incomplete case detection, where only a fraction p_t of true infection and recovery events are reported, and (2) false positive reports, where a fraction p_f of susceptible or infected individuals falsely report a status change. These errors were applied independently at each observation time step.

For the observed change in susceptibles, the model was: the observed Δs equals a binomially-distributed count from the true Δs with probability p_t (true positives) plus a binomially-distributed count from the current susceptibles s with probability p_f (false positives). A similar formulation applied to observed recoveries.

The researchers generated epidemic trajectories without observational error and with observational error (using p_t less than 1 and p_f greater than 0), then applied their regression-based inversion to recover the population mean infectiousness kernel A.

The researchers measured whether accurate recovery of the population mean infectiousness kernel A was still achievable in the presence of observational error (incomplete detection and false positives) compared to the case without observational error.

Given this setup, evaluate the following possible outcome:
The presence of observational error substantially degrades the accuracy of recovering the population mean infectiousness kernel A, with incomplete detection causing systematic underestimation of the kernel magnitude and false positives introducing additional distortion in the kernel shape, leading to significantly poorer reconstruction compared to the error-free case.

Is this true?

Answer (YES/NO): NO